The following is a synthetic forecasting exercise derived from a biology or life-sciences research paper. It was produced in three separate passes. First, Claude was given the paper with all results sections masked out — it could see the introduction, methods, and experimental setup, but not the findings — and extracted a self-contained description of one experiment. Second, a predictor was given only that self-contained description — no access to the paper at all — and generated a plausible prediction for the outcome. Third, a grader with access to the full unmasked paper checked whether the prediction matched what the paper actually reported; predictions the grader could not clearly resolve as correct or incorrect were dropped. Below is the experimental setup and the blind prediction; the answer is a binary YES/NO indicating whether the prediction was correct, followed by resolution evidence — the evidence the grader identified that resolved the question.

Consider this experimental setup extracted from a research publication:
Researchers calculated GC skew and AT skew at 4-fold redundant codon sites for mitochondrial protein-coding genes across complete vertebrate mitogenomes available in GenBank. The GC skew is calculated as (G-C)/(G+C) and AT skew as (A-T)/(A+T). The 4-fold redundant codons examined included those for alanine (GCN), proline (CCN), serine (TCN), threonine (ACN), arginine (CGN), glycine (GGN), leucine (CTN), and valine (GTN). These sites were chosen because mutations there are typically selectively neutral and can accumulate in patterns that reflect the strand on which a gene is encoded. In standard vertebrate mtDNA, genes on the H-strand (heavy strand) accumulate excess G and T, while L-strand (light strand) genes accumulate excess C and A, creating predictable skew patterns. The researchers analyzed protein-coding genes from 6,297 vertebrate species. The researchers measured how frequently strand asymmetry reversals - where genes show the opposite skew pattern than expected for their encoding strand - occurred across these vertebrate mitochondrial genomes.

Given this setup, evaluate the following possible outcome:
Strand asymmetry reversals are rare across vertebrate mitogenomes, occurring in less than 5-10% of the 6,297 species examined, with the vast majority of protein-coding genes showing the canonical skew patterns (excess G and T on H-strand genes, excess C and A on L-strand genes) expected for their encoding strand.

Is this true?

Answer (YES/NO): YES